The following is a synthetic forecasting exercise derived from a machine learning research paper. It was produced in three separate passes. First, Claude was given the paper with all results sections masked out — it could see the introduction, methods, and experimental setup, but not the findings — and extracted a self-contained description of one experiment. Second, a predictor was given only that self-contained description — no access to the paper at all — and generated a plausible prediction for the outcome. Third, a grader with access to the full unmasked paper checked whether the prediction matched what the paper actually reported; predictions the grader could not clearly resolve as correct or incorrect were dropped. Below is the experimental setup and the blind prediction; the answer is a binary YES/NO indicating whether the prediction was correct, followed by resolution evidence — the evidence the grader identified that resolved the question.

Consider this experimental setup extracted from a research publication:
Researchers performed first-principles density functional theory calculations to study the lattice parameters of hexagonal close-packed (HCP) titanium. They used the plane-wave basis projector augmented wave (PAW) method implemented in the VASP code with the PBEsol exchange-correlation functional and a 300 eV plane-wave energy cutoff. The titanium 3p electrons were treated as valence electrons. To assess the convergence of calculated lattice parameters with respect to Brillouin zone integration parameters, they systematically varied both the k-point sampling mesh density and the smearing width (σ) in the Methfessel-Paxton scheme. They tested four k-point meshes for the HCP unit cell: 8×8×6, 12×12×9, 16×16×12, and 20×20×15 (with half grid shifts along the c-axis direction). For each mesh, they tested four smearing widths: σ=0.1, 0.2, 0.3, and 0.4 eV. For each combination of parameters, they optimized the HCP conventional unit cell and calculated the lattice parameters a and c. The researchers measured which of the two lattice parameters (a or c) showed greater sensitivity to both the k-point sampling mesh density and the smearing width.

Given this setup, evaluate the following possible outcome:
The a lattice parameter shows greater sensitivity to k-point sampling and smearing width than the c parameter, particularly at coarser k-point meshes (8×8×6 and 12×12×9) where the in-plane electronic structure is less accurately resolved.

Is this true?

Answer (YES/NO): NO